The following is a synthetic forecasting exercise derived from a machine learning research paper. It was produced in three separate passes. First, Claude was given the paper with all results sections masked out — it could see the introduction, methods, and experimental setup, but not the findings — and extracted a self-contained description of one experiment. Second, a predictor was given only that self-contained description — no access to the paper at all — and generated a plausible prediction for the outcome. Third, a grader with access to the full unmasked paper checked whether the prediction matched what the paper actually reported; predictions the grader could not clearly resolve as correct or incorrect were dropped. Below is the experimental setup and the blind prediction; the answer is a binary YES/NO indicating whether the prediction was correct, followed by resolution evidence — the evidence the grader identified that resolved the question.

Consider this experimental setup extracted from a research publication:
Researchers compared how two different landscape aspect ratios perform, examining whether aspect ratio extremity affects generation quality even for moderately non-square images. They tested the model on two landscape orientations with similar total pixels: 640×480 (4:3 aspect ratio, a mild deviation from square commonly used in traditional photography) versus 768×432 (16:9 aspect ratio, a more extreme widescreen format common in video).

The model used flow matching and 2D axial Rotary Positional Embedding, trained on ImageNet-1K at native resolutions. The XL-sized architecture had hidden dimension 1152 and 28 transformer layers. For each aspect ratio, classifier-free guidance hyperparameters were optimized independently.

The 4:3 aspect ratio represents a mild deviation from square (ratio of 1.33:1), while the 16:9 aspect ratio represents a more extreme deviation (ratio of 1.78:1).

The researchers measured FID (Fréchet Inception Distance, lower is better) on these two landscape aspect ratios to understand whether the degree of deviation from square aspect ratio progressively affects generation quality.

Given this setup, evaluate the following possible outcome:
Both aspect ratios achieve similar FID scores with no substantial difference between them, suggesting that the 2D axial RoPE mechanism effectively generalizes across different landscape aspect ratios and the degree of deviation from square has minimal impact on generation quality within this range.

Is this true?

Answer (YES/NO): NO